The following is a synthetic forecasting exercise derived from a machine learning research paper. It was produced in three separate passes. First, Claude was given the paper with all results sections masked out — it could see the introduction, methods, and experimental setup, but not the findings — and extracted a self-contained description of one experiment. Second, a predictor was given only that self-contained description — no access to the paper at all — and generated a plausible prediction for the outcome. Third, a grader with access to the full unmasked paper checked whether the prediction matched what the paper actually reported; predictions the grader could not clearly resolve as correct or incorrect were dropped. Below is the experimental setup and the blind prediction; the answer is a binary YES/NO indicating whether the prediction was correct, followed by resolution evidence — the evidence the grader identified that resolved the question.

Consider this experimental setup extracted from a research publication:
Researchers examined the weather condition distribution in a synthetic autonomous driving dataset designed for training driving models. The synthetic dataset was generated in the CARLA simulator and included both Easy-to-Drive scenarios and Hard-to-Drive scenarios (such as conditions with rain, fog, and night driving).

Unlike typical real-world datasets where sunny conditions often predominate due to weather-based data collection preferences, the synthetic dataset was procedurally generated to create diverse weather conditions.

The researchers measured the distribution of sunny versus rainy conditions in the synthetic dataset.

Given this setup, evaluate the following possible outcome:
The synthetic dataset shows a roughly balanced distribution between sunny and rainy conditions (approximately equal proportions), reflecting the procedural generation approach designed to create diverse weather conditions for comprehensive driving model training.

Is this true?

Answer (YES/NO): YES